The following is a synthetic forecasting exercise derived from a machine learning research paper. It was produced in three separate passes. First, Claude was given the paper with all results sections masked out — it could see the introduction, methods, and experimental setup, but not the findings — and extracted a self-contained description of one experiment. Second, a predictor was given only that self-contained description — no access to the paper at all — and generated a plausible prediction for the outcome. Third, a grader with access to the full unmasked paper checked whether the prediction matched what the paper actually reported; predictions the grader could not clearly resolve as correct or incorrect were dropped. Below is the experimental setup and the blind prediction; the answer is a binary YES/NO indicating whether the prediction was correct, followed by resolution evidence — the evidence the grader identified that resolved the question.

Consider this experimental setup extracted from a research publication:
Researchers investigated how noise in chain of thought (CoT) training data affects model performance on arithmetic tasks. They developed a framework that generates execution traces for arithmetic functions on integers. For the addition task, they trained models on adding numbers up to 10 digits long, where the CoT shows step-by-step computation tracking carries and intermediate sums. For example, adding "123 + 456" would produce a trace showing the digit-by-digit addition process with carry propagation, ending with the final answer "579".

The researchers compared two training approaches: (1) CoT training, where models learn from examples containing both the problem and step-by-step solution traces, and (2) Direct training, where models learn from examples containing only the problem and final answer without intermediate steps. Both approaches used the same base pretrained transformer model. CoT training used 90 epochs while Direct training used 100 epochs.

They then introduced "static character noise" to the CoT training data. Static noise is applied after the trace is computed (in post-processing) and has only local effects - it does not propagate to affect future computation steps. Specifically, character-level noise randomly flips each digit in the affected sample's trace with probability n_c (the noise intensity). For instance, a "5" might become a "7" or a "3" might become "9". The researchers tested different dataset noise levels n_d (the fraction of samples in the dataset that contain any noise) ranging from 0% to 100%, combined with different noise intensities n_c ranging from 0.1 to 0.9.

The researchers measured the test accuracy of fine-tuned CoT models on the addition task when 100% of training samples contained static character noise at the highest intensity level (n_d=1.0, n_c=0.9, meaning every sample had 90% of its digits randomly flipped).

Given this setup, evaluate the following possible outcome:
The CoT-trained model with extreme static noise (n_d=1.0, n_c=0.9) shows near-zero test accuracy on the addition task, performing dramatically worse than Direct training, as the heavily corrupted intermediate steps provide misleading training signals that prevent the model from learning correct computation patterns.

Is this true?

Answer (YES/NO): NO